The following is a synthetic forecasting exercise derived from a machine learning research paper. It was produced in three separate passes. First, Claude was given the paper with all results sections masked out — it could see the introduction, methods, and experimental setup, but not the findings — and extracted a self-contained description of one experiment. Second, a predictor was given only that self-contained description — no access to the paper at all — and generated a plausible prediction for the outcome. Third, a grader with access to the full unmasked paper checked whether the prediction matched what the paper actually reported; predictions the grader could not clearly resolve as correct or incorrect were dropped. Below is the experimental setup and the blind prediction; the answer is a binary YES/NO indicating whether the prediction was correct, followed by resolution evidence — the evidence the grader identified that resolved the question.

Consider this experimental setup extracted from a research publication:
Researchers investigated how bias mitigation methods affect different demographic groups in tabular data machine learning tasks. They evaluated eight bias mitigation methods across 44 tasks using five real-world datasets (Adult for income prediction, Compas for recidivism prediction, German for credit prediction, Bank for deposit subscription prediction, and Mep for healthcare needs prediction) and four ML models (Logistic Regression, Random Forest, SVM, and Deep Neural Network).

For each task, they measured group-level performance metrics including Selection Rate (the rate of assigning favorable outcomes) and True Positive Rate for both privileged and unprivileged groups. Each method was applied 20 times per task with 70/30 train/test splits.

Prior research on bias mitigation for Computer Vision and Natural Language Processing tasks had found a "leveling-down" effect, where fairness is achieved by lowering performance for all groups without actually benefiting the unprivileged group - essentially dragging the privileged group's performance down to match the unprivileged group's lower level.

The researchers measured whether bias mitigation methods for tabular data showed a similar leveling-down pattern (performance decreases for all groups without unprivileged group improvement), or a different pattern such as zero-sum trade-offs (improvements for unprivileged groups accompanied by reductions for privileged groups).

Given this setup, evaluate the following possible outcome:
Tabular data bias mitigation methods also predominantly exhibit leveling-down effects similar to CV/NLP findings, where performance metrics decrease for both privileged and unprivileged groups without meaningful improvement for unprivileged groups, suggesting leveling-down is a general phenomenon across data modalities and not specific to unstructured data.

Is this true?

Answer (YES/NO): NO